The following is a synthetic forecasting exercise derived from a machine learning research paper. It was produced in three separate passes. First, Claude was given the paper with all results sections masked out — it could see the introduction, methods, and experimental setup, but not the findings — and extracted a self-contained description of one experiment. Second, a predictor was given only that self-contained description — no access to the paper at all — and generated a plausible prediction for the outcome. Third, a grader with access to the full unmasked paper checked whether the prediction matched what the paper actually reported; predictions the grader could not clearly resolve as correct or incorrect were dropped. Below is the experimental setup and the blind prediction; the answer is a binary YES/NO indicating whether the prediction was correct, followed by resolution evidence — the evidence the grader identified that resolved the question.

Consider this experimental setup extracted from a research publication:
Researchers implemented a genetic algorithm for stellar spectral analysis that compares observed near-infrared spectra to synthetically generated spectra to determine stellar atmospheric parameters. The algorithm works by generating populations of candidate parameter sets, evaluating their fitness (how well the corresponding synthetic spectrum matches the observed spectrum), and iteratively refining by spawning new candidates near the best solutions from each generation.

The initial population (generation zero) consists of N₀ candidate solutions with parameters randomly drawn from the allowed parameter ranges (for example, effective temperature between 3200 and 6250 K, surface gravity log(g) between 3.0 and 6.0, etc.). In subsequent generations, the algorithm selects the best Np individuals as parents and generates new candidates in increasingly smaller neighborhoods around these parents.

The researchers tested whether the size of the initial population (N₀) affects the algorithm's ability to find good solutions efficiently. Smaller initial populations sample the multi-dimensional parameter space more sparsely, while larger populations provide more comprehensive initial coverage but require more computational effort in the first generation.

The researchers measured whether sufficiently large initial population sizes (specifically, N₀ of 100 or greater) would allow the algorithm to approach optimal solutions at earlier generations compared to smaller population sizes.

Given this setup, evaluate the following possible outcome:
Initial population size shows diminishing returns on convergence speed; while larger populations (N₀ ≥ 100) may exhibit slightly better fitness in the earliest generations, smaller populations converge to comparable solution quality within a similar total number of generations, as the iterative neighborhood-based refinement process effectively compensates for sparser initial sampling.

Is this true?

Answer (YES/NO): NO